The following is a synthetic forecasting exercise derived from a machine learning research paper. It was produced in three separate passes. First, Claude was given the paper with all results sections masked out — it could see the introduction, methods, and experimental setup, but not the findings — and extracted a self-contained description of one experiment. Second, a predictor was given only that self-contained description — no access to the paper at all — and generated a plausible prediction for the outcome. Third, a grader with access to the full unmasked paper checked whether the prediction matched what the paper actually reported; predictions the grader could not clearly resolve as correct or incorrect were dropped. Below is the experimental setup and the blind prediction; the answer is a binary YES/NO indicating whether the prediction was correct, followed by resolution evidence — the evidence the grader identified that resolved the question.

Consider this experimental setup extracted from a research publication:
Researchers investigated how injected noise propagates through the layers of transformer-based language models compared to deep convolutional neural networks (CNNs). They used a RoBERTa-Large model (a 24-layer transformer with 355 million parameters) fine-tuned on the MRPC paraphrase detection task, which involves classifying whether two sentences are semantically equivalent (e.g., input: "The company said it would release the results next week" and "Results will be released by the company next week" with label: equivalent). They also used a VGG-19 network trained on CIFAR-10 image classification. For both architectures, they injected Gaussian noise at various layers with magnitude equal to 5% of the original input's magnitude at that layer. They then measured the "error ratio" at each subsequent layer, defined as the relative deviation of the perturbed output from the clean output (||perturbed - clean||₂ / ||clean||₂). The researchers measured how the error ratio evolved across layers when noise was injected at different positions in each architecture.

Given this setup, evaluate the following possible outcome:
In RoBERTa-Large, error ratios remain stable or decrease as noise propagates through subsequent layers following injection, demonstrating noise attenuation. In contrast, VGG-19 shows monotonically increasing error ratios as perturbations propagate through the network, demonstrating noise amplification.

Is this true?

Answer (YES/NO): NO